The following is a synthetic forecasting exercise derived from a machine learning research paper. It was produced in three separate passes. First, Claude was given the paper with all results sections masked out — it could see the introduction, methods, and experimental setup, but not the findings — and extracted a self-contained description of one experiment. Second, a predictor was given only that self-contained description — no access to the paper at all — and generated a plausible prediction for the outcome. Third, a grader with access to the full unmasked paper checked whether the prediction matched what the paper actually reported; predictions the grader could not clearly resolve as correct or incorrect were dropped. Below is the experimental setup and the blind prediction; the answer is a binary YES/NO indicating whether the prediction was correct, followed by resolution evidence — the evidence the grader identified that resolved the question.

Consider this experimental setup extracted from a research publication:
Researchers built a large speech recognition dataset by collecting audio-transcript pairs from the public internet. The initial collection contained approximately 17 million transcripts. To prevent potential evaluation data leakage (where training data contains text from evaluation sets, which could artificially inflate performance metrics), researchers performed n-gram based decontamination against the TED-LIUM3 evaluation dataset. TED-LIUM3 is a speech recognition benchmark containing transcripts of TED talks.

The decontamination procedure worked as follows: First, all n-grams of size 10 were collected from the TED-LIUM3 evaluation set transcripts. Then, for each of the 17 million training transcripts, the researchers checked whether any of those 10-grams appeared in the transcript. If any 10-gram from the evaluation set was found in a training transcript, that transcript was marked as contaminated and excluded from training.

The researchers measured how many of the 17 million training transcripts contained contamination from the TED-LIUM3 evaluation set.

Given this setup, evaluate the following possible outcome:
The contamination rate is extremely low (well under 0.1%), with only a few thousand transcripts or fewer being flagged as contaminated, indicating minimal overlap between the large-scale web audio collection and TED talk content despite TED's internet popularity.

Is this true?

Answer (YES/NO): YES